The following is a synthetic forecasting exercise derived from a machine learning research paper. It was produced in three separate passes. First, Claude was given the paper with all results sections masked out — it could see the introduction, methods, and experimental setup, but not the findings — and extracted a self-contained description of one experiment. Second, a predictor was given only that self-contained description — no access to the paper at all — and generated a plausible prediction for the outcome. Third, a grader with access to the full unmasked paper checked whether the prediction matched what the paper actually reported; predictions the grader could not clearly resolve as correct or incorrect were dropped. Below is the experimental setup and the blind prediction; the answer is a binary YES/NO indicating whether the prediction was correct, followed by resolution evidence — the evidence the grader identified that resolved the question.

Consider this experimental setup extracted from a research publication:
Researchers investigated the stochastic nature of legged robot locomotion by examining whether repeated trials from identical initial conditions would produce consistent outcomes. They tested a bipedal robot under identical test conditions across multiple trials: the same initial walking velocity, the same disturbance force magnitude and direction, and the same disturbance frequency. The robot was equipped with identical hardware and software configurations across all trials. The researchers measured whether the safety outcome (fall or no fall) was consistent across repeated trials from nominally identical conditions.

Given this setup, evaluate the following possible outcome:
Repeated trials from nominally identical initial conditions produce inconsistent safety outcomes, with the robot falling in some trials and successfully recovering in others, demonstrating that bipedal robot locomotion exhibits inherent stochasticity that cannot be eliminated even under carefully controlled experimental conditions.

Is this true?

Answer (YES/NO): YES